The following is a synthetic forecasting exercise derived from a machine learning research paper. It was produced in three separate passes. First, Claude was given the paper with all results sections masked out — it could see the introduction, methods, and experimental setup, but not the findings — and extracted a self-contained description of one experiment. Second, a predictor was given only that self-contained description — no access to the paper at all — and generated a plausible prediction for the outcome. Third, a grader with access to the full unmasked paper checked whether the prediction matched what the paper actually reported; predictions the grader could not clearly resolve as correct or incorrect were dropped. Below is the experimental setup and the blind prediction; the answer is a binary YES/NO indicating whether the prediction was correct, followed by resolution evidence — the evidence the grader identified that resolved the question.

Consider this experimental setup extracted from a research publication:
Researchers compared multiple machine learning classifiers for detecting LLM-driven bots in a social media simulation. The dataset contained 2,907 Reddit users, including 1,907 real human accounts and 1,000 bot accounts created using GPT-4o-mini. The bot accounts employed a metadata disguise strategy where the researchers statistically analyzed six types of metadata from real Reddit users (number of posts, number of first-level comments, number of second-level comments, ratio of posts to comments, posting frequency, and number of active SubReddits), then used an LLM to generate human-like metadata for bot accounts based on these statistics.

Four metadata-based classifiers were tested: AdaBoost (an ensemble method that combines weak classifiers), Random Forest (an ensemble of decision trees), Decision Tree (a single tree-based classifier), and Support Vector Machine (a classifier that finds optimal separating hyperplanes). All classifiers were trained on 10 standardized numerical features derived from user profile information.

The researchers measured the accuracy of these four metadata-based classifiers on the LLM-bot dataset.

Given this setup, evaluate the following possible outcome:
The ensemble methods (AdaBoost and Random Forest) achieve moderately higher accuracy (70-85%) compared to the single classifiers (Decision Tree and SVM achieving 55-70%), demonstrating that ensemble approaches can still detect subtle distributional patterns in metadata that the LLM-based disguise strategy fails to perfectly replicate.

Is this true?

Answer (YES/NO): NO